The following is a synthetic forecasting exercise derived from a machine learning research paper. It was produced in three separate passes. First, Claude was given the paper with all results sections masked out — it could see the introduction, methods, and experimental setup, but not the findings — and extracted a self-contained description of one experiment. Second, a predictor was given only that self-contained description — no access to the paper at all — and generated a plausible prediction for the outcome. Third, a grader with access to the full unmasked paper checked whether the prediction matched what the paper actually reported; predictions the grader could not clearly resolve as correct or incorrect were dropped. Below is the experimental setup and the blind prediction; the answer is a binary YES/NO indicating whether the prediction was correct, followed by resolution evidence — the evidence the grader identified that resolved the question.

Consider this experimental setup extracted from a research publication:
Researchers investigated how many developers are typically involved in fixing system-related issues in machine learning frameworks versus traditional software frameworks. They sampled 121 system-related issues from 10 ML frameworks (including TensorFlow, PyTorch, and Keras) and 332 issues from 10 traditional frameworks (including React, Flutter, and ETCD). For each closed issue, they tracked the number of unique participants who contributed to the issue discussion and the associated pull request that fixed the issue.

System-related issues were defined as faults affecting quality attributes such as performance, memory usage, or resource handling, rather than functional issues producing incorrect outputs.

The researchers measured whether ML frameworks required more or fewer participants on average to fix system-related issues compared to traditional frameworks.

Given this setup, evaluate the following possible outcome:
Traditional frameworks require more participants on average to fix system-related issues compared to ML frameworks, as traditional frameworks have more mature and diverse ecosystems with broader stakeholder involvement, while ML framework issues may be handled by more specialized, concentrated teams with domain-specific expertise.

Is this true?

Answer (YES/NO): NO